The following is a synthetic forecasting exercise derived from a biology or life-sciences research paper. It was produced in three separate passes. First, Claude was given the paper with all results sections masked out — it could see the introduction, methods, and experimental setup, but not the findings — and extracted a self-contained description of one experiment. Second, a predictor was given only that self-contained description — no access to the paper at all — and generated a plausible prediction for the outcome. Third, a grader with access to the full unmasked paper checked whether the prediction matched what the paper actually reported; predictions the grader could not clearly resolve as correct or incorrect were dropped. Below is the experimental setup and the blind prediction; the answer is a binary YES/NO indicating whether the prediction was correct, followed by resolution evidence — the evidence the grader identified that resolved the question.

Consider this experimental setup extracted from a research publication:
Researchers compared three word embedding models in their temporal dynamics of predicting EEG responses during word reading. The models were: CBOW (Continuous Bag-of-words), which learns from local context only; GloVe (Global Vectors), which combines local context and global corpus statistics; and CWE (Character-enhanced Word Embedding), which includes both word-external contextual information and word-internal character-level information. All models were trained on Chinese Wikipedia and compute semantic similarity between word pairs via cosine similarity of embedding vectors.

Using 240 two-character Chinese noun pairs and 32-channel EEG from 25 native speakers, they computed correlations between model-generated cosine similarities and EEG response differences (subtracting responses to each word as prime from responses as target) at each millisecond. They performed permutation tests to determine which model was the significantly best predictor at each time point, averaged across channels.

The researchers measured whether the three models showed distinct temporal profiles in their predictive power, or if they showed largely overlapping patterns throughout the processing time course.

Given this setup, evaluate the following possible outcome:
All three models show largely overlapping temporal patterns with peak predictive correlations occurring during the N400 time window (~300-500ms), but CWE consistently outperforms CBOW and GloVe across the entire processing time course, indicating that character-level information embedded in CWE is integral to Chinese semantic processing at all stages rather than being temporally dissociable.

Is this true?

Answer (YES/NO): NO